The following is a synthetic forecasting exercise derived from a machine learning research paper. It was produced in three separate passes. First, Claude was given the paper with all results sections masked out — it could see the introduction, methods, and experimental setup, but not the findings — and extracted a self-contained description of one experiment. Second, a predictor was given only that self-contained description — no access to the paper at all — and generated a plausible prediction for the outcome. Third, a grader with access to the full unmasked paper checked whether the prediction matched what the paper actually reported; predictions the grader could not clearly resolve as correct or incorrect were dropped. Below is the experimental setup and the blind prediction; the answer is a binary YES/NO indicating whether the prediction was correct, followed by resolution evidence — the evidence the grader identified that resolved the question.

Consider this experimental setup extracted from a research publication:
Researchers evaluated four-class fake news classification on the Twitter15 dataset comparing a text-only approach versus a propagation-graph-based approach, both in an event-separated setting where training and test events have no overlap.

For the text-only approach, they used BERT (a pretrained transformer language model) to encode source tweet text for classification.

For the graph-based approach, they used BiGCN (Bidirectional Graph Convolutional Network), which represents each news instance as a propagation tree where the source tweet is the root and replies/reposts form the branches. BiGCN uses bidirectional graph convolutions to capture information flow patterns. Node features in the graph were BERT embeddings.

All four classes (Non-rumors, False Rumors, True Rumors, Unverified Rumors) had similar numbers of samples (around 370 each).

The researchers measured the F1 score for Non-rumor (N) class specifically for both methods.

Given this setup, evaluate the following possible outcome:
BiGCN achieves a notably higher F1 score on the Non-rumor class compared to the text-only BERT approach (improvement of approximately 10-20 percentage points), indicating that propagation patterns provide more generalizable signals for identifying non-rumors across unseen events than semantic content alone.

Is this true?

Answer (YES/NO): NO